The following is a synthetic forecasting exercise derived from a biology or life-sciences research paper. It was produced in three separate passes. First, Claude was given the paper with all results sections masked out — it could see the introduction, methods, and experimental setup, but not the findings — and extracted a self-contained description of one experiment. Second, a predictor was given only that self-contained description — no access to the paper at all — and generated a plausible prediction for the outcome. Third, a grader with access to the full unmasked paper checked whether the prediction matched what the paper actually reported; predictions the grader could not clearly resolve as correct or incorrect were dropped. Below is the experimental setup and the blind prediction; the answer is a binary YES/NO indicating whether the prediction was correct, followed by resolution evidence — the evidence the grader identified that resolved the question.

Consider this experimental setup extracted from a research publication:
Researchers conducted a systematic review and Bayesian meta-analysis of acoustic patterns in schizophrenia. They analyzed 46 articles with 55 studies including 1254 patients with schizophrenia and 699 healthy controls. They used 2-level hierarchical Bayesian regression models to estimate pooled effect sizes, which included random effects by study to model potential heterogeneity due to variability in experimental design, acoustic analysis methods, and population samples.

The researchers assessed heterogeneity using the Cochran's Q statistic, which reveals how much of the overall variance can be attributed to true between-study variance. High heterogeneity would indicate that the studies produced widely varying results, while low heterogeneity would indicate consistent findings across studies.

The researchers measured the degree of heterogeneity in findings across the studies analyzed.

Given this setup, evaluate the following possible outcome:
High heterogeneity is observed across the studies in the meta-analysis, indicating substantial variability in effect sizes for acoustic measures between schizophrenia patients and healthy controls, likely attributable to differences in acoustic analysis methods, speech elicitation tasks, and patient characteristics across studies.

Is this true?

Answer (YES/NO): YES